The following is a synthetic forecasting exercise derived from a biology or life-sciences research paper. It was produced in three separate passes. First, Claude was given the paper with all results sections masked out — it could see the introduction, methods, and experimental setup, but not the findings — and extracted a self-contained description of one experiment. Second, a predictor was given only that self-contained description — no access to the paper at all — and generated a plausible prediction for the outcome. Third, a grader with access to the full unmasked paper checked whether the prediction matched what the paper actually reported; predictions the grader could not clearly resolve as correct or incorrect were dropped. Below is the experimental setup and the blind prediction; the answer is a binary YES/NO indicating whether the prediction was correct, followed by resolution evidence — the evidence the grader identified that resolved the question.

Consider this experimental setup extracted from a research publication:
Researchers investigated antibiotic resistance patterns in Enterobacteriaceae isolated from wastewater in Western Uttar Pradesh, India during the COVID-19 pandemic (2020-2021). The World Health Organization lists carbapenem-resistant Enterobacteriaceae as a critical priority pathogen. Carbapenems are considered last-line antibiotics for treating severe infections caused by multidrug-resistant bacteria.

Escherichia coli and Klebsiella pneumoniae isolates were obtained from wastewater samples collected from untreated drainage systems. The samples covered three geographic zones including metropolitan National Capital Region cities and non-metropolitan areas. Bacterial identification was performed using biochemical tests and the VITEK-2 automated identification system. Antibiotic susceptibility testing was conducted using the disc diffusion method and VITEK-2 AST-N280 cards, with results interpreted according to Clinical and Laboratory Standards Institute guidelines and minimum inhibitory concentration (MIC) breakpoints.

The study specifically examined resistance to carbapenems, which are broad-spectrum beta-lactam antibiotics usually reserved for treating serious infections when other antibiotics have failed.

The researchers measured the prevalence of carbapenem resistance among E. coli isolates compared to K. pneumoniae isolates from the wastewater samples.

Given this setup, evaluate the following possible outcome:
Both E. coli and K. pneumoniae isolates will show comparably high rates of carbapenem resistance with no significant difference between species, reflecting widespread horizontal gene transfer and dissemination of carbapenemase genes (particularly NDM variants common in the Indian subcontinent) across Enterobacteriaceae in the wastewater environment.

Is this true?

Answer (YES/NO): NO